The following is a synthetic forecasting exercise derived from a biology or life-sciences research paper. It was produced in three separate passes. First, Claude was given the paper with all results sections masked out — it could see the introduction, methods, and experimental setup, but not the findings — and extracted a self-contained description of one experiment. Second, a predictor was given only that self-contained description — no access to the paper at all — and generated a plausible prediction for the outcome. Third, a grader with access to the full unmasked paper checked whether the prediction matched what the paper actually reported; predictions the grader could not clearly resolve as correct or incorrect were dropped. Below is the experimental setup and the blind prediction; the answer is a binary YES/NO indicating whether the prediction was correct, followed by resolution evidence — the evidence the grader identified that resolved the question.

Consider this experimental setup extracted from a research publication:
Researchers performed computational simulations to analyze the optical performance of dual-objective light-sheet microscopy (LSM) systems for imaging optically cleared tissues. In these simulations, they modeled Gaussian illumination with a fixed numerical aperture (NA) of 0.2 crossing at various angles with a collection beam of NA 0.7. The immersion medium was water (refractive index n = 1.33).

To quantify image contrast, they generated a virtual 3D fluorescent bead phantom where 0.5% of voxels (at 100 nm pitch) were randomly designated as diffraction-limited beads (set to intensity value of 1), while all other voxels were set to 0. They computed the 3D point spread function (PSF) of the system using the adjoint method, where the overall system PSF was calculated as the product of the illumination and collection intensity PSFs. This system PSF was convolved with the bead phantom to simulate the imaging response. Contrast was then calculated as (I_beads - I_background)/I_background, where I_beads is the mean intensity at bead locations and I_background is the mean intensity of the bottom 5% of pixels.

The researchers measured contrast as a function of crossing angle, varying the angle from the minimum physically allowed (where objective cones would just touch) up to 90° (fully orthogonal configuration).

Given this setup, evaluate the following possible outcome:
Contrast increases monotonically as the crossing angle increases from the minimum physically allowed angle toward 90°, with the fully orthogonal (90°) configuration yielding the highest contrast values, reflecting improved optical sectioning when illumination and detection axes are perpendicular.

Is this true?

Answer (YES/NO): YES